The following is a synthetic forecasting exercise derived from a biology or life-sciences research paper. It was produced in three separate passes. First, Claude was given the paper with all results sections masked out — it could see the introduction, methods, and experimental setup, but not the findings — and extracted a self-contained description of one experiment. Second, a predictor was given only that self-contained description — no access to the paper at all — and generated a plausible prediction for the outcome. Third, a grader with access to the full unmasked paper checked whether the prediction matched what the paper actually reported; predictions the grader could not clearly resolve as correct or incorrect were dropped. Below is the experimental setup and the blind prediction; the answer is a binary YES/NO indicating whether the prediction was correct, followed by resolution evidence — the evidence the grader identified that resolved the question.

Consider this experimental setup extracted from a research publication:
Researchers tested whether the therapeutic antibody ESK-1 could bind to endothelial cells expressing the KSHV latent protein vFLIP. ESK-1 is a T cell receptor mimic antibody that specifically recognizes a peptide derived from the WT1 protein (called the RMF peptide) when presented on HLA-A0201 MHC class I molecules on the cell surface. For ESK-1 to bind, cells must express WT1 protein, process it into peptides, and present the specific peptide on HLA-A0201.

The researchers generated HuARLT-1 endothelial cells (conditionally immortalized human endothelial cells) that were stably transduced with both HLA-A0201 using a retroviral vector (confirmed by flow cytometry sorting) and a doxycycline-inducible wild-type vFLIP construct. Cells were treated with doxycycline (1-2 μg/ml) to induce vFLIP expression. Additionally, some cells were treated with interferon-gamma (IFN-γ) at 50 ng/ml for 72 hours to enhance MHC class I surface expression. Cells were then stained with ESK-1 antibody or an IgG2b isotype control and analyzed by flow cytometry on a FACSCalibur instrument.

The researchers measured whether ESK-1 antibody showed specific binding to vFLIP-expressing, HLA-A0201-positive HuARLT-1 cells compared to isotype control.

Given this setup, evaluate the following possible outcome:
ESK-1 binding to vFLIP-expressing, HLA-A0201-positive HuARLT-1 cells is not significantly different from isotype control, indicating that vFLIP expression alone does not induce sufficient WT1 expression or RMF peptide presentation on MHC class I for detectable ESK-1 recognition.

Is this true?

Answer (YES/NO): NO